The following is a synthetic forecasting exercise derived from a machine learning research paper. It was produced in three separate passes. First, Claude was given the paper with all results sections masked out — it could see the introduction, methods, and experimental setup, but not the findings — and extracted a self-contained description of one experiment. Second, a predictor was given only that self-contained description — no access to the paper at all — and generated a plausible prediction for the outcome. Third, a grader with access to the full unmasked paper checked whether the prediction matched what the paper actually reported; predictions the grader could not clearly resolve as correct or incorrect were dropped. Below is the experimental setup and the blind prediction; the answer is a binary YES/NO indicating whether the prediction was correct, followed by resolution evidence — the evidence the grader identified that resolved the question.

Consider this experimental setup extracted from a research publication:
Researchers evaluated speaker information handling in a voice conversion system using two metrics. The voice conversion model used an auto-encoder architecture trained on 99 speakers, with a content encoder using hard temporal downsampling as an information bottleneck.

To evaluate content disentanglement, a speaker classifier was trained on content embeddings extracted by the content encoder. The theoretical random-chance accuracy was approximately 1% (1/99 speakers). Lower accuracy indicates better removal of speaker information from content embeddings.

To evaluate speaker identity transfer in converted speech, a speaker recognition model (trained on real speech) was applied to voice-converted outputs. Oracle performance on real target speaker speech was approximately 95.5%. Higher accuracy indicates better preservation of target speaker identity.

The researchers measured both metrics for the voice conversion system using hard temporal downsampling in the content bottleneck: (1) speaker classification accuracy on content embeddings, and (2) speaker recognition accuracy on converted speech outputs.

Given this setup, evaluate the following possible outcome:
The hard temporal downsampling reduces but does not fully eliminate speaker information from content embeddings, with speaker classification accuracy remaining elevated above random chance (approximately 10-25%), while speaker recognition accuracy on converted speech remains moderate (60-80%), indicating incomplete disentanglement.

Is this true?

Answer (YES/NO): NO